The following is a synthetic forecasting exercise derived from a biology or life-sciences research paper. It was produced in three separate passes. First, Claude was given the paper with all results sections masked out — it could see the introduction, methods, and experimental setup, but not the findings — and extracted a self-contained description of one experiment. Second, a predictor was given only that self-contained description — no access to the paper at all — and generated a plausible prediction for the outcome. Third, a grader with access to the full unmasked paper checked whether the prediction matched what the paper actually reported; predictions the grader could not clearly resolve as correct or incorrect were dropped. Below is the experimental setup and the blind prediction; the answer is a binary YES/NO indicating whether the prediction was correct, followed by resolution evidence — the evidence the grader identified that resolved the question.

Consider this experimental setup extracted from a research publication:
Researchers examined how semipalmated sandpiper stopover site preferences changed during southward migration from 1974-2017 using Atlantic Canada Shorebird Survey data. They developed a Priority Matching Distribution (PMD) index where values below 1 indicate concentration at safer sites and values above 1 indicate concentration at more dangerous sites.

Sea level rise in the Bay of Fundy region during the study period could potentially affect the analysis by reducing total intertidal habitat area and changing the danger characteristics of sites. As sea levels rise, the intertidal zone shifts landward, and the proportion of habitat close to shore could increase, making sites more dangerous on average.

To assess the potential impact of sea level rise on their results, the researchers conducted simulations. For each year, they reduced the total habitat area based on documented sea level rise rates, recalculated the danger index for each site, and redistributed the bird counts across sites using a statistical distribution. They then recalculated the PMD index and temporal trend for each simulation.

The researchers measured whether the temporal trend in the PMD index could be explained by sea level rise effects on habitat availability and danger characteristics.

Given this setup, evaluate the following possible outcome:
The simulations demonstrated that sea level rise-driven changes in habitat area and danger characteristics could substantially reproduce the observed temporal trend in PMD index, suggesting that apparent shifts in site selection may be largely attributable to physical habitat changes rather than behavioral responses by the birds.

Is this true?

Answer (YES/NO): NO